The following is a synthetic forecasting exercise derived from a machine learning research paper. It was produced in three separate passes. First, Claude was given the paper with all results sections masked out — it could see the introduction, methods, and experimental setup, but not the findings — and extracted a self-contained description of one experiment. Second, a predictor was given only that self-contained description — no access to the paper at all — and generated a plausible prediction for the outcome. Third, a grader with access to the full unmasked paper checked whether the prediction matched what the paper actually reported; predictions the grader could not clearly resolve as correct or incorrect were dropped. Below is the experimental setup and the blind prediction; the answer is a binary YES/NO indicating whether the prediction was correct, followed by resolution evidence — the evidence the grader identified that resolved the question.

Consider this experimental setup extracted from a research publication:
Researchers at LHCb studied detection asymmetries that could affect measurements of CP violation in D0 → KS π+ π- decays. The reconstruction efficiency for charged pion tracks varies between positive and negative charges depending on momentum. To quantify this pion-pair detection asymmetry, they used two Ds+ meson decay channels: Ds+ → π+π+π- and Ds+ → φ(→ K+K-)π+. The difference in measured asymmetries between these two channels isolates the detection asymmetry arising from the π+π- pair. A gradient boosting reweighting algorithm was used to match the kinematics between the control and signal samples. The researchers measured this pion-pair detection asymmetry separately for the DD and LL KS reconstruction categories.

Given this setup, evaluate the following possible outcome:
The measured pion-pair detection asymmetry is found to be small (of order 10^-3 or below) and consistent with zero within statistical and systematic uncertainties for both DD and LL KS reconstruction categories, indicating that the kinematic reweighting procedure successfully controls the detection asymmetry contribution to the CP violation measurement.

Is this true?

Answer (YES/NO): NO